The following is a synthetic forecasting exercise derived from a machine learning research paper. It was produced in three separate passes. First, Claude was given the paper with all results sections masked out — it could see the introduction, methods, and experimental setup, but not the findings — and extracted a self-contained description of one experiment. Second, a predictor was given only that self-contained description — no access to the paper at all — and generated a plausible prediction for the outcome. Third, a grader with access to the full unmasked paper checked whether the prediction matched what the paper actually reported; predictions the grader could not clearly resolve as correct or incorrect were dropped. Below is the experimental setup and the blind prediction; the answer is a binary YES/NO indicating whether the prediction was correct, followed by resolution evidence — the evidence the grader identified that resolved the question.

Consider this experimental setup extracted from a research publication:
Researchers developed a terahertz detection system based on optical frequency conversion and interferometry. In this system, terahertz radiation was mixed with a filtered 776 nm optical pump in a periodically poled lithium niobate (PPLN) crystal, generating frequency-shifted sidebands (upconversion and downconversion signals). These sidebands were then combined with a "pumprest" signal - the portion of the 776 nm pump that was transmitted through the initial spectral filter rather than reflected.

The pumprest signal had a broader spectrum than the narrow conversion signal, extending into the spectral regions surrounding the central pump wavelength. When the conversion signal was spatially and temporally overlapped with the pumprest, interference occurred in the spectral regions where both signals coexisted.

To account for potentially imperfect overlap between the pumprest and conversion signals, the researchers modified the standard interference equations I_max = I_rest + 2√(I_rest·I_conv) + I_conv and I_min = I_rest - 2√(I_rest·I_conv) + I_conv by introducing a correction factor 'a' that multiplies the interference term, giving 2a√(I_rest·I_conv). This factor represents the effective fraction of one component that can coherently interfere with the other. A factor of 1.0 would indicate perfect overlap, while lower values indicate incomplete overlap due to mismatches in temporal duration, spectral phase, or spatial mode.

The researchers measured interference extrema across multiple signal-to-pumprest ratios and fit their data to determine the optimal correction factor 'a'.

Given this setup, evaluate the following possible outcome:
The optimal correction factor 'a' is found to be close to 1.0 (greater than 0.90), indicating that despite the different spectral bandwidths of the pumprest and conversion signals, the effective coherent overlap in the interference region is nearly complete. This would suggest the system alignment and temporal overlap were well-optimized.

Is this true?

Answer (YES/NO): NO